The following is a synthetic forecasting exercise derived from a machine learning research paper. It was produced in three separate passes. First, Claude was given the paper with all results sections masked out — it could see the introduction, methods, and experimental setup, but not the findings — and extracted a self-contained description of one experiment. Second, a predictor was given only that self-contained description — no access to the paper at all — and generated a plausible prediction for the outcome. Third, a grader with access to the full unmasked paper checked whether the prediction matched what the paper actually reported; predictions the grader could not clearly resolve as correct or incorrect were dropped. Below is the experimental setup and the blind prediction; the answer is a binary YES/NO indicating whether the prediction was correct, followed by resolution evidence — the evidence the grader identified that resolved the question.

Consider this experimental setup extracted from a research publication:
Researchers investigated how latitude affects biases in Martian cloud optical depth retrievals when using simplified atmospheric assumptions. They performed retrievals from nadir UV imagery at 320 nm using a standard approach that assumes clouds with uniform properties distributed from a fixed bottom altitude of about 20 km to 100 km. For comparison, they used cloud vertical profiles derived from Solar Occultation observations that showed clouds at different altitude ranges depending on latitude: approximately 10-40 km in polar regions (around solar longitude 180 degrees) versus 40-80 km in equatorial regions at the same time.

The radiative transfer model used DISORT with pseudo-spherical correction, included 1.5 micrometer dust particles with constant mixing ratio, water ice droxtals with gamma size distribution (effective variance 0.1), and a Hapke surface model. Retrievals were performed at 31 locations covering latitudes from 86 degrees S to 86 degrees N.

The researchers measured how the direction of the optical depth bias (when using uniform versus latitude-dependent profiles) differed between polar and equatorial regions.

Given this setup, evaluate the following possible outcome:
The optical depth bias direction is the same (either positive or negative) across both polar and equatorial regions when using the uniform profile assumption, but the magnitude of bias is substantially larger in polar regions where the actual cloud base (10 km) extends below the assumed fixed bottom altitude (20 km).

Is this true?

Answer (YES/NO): NO